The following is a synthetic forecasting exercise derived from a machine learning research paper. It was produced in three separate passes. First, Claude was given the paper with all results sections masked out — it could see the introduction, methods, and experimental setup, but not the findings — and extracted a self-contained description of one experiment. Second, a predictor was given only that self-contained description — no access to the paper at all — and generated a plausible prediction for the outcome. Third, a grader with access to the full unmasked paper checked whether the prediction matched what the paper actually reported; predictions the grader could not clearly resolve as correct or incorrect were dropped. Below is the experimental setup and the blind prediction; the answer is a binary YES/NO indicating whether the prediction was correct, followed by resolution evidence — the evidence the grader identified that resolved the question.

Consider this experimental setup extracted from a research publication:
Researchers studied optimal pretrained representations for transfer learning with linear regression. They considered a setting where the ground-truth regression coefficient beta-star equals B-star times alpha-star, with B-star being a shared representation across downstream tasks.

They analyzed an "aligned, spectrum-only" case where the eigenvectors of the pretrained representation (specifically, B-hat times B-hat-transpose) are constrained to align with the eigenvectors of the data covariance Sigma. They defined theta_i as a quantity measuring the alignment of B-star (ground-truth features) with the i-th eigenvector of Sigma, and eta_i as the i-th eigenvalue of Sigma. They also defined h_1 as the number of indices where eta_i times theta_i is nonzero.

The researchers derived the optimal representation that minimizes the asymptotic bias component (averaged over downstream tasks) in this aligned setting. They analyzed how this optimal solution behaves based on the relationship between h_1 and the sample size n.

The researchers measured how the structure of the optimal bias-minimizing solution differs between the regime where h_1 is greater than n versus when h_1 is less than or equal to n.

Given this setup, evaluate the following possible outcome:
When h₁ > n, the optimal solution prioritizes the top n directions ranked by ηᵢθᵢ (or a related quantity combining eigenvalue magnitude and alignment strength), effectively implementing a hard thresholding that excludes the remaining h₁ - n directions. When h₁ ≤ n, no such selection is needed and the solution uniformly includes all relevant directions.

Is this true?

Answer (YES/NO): NO